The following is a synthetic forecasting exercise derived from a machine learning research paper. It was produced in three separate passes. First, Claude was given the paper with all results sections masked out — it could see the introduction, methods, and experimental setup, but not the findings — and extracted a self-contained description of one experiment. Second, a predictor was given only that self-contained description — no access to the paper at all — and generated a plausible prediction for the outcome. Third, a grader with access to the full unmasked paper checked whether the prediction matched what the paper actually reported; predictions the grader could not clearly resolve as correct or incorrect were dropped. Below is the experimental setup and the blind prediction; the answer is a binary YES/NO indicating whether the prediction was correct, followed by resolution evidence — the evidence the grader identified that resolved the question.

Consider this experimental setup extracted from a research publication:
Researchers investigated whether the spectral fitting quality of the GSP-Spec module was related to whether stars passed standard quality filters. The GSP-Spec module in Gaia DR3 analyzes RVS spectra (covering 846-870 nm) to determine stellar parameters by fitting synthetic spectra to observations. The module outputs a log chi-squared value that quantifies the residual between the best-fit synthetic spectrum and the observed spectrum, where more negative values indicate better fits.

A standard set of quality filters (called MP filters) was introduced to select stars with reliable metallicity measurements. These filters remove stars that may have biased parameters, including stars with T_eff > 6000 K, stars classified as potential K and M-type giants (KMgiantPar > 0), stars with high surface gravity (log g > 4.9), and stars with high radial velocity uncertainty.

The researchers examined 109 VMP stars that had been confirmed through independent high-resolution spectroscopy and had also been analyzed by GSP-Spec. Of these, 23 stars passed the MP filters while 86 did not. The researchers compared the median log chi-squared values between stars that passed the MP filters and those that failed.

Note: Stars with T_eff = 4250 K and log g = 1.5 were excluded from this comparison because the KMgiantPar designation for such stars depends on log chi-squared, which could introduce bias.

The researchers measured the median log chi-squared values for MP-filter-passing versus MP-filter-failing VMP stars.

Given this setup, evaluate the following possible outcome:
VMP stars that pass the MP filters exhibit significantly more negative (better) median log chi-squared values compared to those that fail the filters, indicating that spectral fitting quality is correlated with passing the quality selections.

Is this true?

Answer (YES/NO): NO